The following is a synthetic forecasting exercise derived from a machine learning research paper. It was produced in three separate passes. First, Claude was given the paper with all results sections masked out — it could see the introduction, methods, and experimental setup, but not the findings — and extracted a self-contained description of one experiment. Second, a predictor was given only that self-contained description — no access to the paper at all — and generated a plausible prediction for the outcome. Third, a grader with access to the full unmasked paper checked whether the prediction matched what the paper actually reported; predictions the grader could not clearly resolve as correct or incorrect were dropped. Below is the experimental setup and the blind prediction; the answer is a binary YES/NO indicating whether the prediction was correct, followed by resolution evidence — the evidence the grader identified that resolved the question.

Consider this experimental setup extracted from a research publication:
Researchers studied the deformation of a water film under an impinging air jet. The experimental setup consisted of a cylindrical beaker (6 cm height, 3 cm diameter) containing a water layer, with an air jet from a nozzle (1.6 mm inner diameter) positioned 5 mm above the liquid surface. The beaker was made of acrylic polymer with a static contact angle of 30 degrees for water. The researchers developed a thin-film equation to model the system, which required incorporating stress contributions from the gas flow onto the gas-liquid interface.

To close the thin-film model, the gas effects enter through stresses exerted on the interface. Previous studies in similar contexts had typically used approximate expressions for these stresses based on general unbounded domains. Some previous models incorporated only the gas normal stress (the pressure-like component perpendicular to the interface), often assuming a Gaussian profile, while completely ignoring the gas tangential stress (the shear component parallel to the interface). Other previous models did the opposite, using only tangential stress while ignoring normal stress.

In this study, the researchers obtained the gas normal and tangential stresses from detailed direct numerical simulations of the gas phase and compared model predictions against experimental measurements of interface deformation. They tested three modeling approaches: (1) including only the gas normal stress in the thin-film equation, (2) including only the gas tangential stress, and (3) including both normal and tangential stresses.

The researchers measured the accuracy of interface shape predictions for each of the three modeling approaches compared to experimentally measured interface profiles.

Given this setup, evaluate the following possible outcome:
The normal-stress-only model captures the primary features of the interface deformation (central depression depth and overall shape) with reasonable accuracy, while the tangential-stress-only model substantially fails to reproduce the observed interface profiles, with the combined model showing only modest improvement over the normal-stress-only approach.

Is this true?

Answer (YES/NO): NO